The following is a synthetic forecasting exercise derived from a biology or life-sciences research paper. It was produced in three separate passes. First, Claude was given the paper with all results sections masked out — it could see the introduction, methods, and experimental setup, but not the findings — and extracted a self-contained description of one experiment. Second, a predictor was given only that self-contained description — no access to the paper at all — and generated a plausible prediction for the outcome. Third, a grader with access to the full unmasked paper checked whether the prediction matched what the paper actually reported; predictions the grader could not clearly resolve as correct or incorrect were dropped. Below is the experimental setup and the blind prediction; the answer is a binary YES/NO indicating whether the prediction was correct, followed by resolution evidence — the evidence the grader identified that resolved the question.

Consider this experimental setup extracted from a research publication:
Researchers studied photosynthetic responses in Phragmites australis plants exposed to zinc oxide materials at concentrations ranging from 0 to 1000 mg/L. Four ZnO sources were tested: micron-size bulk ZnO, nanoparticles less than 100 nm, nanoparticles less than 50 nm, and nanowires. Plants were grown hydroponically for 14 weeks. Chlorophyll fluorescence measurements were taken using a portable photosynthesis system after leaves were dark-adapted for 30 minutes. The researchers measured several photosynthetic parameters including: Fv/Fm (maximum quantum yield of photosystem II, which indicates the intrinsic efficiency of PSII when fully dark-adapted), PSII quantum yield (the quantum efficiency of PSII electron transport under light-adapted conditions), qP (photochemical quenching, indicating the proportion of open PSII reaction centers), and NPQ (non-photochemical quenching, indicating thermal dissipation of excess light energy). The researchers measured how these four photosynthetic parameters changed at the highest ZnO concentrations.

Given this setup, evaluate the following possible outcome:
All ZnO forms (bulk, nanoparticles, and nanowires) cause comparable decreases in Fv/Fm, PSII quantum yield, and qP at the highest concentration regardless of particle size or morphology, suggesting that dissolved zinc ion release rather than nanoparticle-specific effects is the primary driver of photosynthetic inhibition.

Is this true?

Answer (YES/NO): NO